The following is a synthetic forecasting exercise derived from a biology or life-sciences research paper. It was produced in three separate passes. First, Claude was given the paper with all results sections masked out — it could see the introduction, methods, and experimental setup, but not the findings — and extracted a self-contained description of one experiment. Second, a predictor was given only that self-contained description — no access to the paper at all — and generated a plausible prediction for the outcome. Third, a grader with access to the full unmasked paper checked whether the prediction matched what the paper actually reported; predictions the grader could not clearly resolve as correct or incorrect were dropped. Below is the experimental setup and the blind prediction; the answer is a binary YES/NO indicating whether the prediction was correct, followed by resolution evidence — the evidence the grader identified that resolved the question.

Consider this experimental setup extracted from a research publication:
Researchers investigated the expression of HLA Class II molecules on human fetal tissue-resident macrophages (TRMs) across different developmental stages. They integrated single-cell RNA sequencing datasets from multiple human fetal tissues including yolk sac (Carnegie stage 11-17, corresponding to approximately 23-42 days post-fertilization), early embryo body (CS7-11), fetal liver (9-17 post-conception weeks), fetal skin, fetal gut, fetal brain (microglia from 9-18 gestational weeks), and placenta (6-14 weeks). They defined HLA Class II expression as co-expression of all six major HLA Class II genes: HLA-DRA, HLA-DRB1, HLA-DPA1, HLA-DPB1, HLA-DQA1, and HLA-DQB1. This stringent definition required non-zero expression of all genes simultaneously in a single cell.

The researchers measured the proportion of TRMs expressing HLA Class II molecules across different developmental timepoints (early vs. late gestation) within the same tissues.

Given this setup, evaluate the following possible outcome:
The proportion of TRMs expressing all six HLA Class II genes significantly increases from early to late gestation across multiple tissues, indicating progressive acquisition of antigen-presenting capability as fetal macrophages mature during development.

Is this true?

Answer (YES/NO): YES